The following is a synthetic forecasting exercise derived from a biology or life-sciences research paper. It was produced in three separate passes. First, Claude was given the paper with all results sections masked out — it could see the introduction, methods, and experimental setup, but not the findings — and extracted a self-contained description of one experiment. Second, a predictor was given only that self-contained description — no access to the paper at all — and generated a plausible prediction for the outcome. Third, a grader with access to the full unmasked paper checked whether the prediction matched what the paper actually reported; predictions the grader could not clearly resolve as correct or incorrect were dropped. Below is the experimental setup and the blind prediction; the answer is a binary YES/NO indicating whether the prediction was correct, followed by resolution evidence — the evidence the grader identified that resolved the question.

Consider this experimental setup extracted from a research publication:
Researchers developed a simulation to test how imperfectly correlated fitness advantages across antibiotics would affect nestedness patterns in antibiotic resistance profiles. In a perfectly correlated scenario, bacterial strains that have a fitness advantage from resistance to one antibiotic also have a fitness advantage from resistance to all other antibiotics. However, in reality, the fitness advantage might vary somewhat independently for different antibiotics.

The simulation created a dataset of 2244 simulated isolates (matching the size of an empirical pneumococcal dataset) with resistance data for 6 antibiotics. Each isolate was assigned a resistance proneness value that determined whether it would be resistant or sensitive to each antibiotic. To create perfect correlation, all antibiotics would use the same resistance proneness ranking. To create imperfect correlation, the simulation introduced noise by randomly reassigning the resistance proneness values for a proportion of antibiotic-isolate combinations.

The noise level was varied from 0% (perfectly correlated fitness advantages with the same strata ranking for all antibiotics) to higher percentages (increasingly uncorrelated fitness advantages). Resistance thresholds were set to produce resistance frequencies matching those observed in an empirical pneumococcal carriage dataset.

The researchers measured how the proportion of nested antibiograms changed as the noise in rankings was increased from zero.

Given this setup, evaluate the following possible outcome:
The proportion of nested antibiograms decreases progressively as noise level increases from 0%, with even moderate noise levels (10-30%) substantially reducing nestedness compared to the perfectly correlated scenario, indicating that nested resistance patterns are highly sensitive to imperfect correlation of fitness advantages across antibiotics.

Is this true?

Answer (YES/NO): NO